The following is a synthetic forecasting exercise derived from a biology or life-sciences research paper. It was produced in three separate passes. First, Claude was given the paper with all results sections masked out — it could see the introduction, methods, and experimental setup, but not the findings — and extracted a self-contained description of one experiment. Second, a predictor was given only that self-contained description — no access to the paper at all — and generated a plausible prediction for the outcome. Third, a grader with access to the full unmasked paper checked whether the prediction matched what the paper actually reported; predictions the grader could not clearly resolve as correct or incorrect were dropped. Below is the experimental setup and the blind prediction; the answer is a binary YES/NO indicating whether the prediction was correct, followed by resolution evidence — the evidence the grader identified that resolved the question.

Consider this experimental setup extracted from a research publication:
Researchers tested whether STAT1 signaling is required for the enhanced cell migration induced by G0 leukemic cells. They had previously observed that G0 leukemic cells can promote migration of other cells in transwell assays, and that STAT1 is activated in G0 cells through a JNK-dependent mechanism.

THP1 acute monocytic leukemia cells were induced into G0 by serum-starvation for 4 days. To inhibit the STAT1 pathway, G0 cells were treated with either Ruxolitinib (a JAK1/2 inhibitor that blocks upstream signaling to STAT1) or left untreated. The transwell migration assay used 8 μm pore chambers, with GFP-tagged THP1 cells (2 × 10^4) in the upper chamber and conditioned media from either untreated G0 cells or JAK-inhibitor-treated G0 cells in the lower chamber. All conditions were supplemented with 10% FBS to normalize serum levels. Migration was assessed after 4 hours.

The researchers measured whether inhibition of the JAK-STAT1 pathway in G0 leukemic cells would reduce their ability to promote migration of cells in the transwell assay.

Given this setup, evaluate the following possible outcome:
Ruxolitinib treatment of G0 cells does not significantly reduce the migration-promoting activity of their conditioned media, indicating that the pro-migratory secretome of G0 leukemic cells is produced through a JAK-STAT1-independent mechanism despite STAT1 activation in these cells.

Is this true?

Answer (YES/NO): YES